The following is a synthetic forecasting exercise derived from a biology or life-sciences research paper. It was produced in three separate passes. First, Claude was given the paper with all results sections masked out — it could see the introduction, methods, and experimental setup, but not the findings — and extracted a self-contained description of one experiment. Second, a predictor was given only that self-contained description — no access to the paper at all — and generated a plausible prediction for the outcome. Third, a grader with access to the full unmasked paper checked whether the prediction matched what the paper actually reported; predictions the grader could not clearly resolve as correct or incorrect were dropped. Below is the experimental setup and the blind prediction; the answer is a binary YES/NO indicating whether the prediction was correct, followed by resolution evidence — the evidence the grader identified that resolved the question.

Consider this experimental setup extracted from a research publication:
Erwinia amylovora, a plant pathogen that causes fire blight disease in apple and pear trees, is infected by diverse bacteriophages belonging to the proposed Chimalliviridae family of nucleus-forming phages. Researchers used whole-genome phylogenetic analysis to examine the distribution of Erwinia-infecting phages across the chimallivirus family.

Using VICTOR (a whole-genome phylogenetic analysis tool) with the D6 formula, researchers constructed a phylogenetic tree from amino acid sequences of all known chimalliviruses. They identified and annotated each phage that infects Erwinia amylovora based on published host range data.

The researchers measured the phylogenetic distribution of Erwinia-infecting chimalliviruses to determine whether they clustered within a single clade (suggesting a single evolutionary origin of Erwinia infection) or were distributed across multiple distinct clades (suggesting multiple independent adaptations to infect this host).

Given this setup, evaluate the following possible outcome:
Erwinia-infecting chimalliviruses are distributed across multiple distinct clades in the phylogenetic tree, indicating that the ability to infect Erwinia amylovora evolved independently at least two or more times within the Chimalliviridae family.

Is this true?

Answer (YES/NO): YES